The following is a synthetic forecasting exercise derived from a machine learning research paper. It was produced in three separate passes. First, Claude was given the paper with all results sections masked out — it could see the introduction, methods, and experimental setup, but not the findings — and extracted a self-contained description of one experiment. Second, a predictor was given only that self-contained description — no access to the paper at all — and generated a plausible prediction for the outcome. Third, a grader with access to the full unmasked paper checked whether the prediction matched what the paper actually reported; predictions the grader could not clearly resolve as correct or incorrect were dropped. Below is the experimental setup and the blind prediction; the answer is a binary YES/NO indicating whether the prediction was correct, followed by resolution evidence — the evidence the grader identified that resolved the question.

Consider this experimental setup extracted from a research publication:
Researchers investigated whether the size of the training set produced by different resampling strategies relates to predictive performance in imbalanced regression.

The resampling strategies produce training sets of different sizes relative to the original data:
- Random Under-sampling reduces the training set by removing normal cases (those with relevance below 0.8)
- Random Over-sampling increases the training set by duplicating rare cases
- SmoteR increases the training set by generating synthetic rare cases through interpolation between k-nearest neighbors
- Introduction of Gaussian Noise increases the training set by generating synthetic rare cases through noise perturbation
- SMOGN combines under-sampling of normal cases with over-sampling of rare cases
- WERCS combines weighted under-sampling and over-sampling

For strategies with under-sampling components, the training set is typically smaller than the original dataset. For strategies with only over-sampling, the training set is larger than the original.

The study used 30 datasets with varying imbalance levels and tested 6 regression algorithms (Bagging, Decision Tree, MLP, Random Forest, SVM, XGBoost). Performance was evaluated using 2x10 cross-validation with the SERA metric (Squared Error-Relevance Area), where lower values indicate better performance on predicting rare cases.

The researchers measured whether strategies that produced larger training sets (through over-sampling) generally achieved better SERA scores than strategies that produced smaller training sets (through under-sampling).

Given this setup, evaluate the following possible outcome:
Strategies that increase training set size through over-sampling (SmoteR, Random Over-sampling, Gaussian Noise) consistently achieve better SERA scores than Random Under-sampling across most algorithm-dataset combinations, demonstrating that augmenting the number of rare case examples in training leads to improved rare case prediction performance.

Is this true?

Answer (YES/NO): NO